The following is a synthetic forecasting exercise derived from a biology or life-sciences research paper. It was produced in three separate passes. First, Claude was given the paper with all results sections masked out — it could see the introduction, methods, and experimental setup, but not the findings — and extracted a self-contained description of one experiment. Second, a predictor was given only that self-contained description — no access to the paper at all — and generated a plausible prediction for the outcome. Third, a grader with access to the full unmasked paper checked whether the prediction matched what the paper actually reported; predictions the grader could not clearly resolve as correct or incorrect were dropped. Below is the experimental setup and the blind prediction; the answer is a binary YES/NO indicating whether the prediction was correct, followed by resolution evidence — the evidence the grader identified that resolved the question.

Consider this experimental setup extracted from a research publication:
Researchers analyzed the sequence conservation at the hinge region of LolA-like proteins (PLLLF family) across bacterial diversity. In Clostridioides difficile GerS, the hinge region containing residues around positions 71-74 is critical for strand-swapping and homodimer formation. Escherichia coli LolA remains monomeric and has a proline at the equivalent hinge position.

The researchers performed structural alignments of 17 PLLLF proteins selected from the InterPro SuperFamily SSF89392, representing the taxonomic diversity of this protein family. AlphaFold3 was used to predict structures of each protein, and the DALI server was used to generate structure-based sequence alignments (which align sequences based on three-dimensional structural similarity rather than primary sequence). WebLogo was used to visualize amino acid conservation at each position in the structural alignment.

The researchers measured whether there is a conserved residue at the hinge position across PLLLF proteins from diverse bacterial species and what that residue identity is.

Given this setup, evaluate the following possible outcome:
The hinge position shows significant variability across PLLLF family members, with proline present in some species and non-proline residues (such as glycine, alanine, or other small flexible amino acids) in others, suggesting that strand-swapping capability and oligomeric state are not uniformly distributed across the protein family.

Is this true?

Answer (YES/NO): NO